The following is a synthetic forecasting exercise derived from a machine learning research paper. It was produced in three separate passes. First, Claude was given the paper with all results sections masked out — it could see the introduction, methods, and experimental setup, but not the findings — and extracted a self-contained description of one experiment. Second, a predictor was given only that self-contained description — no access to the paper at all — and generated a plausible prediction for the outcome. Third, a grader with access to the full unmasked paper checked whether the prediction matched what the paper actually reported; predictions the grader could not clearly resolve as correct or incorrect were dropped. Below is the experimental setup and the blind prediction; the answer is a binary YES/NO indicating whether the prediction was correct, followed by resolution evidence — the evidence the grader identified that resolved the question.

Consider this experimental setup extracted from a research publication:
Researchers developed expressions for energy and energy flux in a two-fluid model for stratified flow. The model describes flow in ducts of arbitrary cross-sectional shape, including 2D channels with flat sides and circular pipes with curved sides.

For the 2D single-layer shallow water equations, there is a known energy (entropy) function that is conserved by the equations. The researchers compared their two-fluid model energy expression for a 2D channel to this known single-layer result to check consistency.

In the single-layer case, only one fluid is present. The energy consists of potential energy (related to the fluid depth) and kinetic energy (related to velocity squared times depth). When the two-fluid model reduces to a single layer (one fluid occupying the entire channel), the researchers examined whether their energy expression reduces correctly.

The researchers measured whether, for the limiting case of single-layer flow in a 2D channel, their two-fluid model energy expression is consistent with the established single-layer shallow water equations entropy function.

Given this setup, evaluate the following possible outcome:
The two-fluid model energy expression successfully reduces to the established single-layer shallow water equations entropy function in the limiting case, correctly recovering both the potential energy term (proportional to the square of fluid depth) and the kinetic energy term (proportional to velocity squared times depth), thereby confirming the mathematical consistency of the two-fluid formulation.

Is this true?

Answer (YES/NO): YES